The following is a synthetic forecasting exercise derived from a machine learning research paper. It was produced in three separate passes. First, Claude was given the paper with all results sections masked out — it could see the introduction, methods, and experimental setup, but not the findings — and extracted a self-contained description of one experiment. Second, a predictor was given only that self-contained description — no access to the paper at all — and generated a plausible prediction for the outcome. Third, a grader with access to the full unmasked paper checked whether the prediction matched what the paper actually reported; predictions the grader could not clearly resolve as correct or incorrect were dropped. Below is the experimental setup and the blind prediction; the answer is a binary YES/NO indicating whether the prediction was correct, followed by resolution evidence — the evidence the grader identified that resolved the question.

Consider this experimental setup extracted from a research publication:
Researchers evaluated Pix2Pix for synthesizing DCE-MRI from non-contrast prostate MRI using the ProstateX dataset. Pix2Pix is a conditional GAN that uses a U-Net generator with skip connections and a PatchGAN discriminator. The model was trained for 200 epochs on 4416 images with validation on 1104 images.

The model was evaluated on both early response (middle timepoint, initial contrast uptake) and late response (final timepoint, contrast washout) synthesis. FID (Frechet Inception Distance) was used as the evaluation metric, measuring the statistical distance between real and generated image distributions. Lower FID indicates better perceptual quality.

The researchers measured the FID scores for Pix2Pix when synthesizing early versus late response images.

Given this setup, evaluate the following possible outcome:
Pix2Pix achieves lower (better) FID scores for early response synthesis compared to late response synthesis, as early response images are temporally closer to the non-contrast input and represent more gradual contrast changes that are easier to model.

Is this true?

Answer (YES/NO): NO